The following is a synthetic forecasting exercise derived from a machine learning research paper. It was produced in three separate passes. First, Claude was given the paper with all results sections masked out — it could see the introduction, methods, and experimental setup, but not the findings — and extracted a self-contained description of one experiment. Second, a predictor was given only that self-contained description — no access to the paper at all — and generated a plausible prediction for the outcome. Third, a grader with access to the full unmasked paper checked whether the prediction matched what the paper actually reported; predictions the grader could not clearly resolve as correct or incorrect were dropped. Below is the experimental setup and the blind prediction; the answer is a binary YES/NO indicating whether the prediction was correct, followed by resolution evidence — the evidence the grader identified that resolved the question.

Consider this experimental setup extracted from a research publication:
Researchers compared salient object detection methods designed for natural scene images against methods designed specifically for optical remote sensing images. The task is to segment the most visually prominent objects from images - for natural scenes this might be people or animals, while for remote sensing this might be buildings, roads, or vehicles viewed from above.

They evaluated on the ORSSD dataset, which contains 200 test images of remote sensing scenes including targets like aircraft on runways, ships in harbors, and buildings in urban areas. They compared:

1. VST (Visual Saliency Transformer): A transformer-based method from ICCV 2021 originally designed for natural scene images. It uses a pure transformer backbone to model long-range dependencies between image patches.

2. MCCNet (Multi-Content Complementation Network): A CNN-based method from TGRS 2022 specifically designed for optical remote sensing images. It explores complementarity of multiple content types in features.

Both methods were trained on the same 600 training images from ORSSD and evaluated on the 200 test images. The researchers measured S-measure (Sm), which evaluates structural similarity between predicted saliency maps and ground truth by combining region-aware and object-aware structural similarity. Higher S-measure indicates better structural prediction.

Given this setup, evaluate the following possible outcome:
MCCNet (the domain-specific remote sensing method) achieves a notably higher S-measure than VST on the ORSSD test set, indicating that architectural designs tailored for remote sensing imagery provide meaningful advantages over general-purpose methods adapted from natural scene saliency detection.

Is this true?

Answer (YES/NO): NO